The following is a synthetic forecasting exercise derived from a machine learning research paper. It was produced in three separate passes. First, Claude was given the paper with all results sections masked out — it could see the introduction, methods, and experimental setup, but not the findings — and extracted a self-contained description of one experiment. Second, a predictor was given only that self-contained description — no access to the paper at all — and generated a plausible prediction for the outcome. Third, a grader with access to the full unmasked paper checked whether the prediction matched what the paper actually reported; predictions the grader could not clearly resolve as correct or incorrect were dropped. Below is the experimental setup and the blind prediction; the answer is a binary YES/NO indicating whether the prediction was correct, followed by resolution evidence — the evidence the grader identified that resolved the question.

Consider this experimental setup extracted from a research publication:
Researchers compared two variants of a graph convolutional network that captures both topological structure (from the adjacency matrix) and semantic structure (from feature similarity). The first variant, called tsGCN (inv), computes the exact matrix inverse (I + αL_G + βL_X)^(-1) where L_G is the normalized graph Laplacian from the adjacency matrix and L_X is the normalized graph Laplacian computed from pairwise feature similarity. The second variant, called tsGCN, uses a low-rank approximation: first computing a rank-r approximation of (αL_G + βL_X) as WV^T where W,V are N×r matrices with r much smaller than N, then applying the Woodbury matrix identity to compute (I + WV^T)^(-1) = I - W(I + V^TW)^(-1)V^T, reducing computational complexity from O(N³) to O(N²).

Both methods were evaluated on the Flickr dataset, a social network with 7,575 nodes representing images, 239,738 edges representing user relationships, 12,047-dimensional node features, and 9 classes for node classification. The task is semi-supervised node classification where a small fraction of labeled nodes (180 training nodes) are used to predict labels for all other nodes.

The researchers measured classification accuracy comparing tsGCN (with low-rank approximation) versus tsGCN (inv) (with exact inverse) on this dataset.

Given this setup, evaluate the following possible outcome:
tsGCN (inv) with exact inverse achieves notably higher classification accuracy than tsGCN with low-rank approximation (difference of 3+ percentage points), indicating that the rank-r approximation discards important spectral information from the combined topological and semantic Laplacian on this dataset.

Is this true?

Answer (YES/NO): NO